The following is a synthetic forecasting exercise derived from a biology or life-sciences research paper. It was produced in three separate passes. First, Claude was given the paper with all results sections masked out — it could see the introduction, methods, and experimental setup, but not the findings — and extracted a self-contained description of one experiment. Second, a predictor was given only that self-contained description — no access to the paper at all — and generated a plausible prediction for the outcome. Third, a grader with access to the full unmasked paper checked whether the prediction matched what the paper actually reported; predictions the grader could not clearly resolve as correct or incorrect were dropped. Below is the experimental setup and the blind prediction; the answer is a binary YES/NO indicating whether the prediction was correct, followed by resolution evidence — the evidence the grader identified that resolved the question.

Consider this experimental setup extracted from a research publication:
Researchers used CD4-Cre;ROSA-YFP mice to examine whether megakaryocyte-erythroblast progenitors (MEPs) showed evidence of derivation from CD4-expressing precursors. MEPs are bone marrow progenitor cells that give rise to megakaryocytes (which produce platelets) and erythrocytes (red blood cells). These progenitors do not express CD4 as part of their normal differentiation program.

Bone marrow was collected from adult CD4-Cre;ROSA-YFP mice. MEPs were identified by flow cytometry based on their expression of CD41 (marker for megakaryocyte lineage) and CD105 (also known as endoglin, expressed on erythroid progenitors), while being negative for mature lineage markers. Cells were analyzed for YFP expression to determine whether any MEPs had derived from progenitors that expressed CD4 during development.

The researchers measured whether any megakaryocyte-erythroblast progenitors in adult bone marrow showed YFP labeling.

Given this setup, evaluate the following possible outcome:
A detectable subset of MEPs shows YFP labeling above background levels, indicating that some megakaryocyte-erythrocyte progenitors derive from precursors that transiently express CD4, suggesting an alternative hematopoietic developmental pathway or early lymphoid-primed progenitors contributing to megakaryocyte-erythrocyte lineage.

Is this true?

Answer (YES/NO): YES